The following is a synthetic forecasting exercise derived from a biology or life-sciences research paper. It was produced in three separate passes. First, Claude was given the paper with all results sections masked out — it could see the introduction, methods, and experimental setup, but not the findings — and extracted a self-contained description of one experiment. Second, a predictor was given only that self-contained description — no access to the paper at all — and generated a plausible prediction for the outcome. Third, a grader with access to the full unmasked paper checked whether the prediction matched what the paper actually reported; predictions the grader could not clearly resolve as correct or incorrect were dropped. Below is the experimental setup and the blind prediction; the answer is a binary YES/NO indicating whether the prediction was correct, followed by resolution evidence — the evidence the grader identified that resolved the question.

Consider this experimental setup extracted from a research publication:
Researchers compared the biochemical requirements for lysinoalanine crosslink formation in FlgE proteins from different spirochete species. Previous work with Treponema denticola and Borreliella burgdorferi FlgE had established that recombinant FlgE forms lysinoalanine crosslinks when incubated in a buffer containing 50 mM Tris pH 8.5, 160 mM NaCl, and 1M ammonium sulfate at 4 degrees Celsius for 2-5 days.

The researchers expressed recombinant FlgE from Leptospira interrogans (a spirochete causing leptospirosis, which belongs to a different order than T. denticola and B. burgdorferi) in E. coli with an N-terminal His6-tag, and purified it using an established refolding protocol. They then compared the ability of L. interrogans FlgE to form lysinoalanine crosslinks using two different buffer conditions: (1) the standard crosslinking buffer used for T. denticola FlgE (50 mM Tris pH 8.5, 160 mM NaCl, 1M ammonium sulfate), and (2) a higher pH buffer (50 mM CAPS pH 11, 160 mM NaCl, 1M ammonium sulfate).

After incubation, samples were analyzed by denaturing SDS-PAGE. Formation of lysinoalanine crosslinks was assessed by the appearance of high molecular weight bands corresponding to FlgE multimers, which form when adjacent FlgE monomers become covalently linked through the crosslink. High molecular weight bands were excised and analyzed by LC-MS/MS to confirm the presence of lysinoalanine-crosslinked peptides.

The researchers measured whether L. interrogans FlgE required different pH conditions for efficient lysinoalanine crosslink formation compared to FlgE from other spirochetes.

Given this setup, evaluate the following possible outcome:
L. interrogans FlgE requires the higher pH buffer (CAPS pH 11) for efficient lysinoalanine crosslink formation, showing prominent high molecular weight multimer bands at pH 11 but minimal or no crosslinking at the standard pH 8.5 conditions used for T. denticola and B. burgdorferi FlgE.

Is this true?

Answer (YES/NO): YES